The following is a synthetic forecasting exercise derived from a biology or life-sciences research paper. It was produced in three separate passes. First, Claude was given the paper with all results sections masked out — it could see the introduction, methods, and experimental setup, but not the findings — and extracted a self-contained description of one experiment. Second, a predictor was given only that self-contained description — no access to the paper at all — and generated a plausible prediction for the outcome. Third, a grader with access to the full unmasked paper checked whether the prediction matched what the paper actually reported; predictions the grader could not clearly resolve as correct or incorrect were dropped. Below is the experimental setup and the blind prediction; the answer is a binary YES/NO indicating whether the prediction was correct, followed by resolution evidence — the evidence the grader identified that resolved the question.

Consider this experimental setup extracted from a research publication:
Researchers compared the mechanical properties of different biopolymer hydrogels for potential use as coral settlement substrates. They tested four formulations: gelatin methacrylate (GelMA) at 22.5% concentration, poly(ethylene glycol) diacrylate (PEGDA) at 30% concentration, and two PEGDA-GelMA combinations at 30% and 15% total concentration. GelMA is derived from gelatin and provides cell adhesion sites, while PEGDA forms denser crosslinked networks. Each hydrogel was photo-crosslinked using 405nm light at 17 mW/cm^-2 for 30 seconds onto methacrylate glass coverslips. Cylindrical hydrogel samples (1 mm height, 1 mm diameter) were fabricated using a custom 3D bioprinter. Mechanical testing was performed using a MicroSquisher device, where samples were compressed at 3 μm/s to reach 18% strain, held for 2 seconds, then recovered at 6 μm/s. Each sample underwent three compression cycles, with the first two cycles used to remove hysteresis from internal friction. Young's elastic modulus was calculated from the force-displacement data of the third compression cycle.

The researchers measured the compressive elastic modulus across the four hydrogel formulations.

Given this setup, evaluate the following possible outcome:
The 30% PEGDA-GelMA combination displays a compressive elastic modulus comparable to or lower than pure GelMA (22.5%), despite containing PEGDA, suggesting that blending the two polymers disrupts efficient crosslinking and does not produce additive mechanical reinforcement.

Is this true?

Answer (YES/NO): NO